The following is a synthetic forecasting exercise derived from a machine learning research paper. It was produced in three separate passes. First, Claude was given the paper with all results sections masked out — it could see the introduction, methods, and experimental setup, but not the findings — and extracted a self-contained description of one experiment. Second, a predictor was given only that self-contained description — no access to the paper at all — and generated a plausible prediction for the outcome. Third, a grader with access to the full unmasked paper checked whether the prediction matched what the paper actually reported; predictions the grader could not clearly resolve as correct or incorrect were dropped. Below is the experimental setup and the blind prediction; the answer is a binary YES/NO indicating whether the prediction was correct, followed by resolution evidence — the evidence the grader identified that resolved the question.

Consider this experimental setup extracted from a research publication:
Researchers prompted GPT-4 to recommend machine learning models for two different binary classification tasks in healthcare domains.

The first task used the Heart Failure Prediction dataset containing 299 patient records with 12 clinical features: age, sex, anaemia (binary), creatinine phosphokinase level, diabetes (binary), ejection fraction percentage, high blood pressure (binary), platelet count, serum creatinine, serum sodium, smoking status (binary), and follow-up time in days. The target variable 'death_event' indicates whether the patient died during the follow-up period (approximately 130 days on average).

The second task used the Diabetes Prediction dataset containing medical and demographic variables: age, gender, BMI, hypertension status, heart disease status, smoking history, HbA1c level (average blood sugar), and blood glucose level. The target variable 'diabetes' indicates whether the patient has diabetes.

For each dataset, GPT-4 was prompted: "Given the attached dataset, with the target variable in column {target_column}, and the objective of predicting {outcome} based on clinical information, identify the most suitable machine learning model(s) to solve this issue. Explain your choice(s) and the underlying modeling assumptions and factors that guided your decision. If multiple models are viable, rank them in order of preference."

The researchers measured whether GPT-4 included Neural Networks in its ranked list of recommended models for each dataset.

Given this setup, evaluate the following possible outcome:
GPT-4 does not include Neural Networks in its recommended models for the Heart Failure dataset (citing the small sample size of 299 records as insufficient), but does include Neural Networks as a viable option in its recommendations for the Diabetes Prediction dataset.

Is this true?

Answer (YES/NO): NO